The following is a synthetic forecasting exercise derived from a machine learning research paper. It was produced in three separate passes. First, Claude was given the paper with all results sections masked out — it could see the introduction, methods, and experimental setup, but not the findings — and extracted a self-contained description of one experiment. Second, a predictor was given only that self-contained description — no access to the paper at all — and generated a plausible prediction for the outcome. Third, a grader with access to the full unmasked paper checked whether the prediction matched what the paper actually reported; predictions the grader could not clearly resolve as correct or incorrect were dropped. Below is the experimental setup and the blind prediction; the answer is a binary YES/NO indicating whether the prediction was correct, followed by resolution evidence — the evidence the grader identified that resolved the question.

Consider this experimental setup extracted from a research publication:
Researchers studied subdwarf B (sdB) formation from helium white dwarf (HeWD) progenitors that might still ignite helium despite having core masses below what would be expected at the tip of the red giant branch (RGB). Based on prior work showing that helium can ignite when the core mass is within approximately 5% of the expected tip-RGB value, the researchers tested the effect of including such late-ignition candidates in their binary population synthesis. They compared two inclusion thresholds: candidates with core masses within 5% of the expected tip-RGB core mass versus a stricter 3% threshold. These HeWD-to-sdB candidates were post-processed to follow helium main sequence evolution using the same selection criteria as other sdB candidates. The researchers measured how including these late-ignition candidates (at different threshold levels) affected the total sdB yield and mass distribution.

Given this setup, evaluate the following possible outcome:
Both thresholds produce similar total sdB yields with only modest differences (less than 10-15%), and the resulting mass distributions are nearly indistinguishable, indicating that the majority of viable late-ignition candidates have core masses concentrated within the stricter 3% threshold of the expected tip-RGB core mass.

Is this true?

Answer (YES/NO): NO